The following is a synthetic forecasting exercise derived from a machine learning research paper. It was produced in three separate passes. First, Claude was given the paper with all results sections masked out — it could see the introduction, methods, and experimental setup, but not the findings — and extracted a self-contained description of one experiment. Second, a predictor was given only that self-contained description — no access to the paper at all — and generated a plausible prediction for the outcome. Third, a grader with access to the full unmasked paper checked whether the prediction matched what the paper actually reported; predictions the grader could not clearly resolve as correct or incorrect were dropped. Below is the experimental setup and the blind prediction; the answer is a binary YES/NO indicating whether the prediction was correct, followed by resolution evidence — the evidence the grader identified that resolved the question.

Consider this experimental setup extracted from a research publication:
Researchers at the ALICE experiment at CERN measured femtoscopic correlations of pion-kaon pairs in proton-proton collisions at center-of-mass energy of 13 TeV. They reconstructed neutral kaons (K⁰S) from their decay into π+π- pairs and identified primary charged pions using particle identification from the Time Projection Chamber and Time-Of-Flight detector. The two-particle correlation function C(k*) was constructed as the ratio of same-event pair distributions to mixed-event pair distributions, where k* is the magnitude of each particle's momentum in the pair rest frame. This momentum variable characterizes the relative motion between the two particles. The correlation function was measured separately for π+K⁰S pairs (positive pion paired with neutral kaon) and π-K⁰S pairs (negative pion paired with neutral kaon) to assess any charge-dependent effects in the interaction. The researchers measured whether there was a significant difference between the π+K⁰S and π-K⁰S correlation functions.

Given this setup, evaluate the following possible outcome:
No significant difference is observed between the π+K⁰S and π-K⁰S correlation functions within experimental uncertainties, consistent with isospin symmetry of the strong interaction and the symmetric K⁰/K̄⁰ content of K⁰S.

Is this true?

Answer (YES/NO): YES